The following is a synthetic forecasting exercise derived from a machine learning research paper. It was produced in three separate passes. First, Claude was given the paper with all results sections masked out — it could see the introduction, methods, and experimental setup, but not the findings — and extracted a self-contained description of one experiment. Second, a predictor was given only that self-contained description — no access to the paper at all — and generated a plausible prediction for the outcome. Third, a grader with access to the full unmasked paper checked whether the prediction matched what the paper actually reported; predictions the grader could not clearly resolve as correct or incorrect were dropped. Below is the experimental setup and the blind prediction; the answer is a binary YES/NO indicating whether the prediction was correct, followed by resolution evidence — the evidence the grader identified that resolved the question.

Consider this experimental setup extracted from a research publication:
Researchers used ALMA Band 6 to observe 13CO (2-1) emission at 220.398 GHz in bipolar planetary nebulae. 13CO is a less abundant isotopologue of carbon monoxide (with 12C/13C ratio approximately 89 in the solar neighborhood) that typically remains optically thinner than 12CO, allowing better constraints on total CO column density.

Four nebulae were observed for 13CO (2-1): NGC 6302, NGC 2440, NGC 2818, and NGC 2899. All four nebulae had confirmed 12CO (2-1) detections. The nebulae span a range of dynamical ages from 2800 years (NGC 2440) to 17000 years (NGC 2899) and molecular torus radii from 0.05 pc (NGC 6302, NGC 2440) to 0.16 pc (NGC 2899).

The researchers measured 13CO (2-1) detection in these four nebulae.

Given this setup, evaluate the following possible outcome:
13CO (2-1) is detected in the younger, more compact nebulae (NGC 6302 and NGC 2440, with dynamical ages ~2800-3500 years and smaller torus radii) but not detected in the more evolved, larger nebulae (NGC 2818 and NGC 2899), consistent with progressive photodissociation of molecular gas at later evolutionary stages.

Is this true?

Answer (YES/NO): NO